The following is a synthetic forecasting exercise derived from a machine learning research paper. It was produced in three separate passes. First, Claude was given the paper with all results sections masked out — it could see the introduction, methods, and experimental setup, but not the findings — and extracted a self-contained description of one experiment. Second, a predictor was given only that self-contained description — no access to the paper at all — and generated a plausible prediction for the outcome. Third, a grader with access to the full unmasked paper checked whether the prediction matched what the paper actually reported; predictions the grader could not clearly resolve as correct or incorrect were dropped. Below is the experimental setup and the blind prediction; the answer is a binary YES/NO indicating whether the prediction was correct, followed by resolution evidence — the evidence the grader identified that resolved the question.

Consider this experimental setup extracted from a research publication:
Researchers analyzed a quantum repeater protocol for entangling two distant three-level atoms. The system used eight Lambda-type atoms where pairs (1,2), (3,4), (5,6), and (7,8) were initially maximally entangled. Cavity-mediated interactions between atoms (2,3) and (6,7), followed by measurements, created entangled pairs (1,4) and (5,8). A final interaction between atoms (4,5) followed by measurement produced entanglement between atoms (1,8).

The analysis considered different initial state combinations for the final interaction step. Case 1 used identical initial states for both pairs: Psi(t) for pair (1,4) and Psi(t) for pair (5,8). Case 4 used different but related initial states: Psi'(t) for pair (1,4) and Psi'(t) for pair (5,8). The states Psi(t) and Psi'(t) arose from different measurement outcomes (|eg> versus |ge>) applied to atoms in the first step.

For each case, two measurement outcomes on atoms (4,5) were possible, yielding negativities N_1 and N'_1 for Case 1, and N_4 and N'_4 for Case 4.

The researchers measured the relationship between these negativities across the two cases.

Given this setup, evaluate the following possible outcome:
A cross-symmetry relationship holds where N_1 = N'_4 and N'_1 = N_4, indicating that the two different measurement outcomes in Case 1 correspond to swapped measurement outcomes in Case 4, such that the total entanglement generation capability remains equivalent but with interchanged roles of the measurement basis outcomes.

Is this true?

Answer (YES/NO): YES